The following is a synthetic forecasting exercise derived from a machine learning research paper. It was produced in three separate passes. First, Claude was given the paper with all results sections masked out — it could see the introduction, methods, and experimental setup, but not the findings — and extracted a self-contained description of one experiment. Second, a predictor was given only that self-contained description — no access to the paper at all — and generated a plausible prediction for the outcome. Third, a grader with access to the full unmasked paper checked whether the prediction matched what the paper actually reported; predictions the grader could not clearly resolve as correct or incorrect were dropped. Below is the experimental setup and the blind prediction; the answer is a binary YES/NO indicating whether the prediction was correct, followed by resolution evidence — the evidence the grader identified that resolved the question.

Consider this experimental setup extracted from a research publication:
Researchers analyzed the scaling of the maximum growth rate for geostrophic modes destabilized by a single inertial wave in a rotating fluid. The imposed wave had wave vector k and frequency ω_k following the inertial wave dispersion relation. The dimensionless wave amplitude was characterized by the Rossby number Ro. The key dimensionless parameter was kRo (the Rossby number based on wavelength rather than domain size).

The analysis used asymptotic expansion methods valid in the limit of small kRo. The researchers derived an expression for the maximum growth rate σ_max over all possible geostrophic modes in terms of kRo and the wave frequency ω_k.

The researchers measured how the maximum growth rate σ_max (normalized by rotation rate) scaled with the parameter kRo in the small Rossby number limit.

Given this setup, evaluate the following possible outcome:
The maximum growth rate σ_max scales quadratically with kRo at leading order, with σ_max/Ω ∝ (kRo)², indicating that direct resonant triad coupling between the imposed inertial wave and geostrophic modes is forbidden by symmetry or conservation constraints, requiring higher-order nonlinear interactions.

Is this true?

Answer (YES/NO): YES